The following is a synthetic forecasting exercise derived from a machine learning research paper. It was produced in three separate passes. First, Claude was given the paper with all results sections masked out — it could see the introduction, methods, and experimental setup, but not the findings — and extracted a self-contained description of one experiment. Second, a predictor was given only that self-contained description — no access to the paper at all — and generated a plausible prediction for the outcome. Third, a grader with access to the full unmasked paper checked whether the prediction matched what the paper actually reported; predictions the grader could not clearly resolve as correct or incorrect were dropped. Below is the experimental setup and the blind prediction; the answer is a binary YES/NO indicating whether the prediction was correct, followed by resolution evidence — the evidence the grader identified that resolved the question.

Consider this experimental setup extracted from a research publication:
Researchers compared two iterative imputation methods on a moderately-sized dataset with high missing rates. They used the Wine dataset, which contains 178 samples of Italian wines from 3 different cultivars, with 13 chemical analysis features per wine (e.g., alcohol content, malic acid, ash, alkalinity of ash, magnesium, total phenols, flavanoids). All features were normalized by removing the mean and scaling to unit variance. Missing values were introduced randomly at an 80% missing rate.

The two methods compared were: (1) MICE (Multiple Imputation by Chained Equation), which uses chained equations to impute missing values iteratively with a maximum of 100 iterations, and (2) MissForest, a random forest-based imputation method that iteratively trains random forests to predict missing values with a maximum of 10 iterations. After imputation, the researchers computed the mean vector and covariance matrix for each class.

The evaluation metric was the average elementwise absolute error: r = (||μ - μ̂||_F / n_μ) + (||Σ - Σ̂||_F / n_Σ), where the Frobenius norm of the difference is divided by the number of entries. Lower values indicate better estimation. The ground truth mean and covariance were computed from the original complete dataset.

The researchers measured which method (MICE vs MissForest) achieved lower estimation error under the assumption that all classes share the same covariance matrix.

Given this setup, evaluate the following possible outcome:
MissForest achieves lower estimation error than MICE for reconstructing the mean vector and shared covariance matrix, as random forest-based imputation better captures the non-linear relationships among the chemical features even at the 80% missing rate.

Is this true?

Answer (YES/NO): YES